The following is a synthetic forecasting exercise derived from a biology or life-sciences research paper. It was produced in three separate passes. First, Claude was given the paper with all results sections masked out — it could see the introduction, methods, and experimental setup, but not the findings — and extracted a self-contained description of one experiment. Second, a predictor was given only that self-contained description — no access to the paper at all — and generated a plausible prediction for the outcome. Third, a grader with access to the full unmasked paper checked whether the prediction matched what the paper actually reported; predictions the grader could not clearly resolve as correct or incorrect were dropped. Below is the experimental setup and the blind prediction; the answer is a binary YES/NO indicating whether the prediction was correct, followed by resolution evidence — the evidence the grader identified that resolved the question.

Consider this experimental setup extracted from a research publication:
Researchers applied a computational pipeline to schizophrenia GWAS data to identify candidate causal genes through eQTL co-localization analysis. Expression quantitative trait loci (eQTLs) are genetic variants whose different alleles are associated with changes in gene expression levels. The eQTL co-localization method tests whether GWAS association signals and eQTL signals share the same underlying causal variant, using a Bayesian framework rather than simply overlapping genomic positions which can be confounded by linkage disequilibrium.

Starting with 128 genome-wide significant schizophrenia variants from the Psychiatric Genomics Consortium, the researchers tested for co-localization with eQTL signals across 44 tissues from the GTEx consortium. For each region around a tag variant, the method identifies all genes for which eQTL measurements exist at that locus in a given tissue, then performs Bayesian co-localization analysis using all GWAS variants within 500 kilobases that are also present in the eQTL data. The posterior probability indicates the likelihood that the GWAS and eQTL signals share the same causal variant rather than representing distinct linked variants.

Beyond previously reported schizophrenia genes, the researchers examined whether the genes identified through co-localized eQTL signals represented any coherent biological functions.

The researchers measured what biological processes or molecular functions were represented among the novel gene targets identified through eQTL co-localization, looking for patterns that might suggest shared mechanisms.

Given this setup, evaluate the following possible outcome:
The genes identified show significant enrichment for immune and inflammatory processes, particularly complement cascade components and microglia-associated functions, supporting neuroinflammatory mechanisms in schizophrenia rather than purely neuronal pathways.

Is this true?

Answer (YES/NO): NO